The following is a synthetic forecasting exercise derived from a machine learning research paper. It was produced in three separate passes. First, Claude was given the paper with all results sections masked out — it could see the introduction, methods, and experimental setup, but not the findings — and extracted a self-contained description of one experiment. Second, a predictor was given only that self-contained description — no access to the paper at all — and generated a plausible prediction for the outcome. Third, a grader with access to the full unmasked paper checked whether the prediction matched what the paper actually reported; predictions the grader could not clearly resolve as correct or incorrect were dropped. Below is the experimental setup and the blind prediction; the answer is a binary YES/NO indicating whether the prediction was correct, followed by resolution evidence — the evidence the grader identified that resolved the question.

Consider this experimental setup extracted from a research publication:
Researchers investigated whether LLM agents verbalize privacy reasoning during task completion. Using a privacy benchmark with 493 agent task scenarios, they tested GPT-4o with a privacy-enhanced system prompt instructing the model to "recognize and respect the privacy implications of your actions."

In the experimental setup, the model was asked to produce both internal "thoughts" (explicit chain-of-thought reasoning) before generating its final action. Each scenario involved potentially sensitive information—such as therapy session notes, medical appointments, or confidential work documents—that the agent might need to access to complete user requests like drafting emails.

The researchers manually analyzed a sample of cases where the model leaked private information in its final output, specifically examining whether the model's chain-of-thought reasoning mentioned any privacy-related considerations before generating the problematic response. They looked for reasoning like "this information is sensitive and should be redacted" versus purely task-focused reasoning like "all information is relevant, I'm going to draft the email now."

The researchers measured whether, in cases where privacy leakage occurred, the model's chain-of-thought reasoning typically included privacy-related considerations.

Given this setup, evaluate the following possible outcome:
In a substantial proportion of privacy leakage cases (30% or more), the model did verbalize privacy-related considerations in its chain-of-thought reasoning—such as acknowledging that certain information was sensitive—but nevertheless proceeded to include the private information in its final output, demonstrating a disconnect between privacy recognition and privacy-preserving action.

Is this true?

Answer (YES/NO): NO